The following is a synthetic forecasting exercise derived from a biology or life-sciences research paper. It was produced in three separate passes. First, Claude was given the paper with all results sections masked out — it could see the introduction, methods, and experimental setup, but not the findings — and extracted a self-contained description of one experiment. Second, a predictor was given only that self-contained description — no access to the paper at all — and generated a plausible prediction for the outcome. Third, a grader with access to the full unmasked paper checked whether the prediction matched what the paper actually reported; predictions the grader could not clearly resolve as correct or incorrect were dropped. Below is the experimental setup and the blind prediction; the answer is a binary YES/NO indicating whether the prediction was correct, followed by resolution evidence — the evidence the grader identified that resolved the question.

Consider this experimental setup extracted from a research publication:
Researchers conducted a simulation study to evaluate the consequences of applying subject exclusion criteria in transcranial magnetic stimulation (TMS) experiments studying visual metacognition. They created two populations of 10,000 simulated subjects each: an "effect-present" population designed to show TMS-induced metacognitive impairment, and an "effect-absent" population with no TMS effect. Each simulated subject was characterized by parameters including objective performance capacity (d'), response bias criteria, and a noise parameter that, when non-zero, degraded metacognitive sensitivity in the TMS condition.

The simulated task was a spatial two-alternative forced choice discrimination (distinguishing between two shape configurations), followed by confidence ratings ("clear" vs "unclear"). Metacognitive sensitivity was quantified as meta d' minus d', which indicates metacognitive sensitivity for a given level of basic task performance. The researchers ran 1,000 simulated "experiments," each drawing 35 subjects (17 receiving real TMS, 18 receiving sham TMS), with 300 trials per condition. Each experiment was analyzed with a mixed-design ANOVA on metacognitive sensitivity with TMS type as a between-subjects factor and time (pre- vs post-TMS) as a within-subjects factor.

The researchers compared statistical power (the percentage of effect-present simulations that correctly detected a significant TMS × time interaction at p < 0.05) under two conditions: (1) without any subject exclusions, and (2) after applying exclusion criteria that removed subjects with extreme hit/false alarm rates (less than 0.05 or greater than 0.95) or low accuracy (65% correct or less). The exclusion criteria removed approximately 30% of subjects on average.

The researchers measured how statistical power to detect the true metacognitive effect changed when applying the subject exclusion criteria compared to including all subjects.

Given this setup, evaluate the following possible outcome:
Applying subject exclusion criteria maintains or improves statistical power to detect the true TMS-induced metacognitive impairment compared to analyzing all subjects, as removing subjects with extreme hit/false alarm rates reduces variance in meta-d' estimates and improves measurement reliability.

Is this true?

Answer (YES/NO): YES